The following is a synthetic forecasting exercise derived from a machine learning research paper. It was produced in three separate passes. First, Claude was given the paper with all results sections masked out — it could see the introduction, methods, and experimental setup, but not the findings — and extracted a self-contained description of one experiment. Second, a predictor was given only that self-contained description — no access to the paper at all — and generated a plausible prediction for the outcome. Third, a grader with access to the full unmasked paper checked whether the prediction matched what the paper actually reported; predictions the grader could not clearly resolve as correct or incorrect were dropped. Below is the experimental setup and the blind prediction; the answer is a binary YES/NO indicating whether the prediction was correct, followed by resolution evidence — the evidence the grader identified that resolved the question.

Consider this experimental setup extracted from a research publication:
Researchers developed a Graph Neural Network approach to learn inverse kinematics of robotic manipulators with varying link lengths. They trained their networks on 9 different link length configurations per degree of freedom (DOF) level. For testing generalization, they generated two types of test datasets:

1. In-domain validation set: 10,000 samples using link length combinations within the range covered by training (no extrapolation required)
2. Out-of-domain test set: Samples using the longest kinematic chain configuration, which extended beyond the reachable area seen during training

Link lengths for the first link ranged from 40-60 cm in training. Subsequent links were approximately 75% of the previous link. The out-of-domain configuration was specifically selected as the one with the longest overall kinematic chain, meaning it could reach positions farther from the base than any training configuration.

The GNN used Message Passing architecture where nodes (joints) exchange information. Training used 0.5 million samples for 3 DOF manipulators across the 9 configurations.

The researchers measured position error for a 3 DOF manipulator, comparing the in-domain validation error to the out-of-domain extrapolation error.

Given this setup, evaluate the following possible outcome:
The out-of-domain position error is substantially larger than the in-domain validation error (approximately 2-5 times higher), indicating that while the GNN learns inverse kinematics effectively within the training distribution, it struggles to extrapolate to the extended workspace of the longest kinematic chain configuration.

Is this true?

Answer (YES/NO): NO